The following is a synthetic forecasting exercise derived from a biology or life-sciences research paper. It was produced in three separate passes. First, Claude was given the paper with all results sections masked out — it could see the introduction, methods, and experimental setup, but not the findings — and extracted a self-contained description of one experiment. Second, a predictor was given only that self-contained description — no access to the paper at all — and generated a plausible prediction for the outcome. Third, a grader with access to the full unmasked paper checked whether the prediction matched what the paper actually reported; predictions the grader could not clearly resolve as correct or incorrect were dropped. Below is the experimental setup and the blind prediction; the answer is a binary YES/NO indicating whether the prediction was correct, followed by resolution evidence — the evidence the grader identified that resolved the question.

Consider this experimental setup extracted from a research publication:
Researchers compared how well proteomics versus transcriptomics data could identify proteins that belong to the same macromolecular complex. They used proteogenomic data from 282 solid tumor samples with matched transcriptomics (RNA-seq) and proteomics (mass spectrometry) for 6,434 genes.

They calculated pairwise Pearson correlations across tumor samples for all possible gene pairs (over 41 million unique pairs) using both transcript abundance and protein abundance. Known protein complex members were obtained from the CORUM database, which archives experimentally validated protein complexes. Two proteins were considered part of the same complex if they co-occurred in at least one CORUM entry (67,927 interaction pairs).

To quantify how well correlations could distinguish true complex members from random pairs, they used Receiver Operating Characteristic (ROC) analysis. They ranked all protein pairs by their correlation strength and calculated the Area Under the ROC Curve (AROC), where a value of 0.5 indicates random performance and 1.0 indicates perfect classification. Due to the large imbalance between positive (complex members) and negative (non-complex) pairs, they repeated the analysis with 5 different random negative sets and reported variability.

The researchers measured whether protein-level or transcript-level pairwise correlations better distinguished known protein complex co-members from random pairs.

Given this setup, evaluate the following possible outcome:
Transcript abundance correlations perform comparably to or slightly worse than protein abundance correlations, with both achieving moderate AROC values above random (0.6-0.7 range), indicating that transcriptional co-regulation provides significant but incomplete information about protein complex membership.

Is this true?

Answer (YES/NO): NO